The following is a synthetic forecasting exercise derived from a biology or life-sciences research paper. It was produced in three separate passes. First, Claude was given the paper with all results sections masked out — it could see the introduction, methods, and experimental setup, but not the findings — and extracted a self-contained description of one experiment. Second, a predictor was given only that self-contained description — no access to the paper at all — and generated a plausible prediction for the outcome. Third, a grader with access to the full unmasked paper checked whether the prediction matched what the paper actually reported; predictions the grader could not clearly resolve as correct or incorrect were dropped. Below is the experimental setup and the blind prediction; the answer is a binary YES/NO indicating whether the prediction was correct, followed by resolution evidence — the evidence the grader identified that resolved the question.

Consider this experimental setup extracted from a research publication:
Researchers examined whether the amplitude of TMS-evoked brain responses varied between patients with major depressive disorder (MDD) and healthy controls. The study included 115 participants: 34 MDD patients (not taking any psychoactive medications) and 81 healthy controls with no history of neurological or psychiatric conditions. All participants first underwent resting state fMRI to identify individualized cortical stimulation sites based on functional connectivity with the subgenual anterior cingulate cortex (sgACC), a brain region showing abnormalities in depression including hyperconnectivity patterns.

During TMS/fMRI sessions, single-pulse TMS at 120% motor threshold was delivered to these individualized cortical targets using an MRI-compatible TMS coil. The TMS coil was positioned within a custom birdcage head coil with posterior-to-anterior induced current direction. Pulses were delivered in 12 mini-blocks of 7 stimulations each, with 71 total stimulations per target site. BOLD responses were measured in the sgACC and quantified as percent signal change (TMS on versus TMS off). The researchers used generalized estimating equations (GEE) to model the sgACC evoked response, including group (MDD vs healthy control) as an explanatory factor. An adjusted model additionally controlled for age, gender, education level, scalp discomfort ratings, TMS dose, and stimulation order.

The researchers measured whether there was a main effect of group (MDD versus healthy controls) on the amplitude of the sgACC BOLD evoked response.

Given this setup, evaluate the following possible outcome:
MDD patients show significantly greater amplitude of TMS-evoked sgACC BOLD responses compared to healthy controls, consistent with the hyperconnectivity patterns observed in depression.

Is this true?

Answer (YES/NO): NO